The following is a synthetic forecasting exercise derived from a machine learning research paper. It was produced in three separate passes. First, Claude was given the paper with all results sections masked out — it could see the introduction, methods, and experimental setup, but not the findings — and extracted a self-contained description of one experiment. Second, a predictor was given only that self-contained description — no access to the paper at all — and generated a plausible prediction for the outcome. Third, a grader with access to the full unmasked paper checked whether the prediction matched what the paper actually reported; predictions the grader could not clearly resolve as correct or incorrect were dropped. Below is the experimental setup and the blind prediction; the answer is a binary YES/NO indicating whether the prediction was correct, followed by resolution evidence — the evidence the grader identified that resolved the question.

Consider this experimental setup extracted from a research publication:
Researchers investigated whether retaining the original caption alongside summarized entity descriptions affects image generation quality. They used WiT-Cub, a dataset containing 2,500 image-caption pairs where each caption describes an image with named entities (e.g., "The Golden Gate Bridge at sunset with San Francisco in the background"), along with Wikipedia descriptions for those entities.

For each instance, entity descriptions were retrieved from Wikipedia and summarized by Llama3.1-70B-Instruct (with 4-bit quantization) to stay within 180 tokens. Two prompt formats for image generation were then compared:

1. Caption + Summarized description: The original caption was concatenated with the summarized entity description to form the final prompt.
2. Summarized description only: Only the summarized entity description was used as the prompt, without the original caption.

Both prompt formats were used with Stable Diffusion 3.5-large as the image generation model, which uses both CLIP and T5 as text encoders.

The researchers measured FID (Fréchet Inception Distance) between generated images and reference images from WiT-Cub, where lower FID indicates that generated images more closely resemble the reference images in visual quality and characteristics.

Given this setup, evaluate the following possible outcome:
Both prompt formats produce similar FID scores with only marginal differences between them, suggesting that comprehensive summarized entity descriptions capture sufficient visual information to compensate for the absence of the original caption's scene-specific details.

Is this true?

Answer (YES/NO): NO